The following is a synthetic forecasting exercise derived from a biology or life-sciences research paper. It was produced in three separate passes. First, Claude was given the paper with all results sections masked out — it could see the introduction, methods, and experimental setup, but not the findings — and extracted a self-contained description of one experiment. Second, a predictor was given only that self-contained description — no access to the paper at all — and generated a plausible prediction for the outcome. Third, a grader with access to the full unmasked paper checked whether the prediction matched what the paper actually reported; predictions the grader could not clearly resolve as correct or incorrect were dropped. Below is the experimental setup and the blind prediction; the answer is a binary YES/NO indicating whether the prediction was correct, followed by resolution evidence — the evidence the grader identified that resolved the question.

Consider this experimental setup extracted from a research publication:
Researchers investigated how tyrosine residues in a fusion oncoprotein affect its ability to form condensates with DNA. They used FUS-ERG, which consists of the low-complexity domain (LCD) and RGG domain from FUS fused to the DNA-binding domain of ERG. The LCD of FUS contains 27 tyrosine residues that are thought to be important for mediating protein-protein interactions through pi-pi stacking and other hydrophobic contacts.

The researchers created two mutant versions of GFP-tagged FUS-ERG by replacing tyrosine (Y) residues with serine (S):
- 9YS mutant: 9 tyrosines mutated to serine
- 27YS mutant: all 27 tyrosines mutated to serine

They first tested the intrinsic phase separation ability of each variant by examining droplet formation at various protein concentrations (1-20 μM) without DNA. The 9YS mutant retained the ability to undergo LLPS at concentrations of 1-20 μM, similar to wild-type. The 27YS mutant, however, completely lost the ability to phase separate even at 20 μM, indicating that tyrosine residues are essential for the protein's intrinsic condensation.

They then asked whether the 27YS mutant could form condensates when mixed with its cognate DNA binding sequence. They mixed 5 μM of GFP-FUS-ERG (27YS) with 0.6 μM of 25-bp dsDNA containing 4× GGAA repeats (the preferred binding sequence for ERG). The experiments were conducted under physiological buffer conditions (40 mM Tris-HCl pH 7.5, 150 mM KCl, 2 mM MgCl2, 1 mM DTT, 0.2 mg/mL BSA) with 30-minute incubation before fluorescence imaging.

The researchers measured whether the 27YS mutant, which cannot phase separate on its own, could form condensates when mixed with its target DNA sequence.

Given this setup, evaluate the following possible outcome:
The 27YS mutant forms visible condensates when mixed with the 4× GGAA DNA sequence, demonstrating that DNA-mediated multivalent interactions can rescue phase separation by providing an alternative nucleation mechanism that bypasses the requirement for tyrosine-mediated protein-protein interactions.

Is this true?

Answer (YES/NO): NO